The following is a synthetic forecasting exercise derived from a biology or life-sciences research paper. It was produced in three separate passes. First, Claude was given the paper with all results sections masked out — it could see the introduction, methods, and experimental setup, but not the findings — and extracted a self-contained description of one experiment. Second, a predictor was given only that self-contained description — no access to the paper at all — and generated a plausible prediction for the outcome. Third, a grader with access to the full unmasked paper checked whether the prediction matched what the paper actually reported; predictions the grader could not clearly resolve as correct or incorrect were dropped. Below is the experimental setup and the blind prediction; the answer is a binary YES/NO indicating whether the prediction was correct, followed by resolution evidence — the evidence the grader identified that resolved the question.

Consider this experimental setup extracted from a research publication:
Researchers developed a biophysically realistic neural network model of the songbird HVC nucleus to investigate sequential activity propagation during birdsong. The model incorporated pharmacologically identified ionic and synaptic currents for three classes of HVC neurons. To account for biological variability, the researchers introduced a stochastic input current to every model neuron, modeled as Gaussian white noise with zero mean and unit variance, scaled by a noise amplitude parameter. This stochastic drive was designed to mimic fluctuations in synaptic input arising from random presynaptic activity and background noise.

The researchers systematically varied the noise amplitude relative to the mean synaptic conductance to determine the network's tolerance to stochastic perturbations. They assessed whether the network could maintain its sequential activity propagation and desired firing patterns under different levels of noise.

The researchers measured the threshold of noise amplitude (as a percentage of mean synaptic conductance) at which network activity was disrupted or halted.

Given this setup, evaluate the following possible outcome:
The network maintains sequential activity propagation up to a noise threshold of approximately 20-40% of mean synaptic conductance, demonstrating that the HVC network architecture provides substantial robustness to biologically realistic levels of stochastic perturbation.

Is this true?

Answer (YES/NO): NO